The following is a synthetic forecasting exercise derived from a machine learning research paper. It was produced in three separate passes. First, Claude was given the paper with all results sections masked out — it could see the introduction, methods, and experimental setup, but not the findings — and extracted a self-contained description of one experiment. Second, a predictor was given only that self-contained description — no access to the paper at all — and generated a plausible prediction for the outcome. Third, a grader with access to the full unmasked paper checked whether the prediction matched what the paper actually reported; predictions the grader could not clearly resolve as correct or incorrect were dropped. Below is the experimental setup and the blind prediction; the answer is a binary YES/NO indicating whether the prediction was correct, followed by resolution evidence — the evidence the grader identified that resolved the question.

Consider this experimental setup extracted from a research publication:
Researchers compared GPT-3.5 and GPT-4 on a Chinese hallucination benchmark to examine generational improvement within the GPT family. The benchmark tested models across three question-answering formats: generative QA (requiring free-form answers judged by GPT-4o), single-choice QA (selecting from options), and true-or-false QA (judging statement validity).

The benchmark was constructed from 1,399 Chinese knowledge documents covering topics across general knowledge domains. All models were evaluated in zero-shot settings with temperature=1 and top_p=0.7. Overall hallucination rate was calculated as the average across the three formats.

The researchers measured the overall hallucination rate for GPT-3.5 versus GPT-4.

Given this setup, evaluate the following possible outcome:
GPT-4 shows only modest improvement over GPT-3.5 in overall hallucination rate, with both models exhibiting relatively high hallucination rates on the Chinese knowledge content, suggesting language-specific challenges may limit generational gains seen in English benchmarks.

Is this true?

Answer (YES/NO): NO